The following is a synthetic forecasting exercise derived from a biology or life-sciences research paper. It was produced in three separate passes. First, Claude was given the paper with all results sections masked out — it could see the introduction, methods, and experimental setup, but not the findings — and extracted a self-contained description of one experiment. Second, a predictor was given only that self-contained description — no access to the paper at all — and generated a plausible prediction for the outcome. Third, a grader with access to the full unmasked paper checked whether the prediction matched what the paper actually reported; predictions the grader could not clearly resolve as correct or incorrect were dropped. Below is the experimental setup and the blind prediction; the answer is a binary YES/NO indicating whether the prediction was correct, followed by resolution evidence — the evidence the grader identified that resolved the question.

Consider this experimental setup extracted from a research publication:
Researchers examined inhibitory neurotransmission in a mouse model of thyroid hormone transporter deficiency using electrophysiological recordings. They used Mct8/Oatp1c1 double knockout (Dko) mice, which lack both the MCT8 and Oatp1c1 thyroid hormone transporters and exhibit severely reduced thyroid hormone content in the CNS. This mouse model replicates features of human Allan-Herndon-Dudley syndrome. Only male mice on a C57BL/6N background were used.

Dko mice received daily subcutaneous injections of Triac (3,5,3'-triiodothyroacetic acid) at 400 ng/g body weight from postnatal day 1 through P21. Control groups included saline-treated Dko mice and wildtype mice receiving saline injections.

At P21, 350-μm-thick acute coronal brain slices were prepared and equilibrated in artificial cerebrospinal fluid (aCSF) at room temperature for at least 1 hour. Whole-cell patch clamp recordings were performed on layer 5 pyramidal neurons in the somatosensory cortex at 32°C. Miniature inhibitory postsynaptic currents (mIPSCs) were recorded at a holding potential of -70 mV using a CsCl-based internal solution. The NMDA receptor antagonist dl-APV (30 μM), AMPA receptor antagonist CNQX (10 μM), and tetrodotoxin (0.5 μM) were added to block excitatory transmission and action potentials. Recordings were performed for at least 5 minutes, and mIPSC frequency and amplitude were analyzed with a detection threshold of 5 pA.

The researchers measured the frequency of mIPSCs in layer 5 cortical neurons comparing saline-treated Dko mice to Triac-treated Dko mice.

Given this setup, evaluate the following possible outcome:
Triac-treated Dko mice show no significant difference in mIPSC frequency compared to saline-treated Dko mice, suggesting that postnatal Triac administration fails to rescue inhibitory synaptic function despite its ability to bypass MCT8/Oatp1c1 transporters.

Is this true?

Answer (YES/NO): NO